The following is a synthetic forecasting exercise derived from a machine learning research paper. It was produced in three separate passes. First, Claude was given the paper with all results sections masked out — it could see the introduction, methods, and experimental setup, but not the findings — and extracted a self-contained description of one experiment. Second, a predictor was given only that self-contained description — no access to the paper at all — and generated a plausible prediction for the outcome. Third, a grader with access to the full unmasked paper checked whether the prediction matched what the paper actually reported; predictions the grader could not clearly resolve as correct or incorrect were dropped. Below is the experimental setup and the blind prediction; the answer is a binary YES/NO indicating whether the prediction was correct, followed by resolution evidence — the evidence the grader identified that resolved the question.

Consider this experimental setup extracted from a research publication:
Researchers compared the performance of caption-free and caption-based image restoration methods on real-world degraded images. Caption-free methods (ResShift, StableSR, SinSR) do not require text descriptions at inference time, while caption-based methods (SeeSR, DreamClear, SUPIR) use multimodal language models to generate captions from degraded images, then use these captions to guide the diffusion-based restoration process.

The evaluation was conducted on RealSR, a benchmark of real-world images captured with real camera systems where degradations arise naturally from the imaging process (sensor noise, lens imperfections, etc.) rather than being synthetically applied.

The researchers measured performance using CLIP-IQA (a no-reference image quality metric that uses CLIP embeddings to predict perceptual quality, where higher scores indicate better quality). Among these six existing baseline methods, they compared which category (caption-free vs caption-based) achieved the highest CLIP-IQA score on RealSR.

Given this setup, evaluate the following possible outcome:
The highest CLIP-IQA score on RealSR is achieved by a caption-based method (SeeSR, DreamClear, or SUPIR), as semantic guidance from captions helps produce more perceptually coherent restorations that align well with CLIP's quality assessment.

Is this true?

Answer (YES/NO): YES